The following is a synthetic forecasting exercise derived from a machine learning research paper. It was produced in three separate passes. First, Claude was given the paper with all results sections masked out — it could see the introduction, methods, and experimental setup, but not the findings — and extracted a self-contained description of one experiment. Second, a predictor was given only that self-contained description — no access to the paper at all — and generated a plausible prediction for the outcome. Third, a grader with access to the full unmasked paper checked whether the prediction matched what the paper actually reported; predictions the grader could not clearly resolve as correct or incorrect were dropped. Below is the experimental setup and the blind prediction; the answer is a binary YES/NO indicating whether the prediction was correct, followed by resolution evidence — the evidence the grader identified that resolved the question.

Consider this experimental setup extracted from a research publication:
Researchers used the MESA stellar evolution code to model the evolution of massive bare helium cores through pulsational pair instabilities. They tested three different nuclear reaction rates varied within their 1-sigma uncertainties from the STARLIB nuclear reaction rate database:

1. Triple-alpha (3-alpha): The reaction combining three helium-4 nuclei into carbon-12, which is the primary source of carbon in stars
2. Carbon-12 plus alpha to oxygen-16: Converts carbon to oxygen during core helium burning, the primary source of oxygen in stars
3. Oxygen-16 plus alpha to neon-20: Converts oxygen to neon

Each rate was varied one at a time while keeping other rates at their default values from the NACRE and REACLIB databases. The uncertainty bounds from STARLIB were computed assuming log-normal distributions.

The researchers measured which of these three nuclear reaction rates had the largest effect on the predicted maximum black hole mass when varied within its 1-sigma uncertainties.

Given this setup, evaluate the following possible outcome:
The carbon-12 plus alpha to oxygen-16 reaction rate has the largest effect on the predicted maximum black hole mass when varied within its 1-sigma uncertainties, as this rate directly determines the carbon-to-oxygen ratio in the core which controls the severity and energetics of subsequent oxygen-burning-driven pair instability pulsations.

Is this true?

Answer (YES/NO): YES